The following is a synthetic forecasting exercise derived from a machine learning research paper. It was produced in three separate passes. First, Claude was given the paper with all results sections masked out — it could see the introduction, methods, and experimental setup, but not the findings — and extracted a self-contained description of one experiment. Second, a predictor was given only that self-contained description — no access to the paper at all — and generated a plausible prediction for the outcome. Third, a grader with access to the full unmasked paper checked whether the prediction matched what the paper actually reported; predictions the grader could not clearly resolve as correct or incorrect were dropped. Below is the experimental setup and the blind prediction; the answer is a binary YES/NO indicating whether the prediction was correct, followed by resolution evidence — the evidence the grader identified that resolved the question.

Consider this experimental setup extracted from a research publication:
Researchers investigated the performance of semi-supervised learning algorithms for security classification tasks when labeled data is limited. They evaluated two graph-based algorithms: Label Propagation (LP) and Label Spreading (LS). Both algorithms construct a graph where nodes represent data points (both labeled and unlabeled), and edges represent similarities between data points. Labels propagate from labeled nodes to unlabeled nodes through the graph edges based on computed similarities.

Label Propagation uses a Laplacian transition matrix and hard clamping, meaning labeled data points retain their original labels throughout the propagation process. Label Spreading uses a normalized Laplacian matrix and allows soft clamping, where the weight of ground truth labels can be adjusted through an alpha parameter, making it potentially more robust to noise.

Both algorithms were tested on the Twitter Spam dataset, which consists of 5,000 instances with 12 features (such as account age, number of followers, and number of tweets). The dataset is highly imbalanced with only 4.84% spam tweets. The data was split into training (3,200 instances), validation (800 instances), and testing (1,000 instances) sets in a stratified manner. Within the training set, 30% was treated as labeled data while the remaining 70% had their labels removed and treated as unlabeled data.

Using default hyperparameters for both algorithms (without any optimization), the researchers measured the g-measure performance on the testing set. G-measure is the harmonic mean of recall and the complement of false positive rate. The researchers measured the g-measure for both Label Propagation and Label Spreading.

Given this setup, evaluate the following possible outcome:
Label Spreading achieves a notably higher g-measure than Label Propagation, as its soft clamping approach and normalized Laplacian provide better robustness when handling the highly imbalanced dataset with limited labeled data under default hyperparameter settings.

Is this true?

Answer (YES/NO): YES